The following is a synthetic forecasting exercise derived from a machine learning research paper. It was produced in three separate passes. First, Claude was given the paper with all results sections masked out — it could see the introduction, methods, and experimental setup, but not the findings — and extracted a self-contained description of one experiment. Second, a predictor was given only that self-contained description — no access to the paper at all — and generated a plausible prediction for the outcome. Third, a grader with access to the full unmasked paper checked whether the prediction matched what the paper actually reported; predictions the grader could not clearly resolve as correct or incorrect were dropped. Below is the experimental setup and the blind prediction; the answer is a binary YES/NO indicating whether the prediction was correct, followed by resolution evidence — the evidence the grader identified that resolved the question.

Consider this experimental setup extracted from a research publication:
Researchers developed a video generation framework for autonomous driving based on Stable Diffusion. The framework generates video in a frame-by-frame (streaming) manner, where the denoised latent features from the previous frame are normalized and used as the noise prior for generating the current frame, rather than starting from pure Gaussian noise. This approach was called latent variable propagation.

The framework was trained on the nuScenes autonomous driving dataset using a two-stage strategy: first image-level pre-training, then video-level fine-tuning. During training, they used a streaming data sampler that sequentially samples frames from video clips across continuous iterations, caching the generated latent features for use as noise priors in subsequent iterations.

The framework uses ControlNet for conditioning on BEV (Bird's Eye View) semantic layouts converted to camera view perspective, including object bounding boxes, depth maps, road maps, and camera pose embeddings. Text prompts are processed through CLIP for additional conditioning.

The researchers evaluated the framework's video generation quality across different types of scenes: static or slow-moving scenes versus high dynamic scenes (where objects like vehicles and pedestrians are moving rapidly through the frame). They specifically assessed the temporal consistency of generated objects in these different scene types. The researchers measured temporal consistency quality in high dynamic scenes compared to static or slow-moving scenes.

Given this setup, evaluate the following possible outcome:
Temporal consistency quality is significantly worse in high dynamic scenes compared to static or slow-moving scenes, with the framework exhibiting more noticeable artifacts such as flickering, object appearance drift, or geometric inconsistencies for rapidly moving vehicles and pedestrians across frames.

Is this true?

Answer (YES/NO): YES